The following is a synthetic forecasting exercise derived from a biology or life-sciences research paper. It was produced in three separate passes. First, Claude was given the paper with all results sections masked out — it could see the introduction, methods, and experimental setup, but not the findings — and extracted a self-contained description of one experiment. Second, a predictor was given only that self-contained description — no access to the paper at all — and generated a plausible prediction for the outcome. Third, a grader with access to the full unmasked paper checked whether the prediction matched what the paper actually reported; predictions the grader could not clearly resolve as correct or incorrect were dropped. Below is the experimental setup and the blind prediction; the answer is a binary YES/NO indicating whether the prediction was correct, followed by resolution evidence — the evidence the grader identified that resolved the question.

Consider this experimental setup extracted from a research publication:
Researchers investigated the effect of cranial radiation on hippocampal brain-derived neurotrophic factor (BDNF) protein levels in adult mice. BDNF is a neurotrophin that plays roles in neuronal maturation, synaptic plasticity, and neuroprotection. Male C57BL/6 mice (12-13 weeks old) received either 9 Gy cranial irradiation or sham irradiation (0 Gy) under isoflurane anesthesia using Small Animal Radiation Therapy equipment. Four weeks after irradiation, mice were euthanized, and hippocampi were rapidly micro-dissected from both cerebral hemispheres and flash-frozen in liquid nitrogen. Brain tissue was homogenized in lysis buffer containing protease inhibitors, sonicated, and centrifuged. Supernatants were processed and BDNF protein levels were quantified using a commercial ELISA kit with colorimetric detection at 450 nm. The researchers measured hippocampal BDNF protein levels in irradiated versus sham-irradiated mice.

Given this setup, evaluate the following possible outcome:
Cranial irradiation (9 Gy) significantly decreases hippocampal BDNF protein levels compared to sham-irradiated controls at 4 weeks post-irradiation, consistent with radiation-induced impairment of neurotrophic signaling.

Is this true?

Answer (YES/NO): YES